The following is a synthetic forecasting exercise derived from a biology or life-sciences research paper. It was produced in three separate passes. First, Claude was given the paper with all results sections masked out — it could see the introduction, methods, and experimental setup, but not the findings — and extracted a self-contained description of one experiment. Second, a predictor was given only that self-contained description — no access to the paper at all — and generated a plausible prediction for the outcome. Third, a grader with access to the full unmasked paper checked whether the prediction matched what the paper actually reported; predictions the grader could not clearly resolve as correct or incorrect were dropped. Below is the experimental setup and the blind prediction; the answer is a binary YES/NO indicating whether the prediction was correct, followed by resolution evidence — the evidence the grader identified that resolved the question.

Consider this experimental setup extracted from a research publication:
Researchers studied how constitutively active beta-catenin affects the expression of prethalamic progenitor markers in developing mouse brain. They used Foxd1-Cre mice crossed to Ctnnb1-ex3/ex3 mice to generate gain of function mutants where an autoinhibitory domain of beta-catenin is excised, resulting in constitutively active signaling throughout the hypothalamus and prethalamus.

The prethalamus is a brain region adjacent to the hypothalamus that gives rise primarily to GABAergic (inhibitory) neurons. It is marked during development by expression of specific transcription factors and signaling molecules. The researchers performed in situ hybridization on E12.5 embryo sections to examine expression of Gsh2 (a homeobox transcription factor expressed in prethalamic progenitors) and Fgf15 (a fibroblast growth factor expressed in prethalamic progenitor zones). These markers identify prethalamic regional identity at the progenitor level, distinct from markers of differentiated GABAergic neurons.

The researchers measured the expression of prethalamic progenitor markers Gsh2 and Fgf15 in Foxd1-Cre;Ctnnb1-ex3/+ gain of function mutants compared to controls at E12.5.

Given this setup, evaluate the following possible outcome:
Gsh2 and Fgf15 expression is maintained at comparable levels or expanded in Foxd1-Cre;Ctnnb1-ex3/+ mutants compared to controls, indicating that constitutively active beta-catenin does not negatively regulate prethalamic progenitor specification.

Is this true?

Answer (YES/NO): YES